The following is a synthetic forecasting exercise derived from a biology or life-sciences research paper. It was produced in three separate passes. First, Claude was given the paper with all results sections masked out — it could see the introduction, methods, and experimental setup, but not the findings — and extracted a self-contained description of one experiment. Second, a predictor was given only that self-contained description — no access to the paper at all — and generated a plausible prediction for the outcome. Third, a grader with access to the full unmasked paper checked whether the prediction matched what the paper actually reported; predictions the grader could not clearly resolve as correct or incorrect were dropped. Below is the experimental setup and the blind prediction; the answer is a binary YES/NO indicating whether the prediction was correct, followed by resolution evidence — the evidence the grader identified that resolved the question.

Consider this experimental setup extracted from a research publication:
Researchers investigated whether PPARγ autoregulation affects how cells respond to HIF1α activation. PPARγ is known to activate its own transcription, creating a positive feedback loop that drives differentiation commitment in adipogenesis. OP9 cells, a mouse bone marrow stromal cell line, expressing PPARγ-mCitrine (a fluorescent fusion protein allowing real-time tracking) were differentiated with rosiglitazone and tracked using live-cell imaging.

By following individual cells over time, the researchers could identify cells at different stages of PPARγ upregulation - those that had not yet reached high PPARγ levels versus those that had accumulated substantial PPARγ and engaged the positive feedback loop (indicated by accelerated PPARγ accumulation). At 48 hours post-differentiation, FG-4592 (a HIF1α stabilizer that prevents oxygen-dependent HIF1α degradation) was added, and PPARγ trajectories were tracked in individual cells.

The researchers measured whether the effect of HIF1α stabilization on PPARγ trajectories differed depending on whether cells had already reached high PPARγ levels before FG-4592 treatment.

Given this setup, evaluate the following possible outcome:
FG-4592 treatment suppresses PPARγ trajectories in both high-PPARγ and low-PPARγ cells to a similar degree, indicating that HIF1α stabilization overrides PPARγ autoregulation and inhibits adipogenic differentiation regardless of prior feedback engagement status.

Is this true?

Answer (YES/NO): NO